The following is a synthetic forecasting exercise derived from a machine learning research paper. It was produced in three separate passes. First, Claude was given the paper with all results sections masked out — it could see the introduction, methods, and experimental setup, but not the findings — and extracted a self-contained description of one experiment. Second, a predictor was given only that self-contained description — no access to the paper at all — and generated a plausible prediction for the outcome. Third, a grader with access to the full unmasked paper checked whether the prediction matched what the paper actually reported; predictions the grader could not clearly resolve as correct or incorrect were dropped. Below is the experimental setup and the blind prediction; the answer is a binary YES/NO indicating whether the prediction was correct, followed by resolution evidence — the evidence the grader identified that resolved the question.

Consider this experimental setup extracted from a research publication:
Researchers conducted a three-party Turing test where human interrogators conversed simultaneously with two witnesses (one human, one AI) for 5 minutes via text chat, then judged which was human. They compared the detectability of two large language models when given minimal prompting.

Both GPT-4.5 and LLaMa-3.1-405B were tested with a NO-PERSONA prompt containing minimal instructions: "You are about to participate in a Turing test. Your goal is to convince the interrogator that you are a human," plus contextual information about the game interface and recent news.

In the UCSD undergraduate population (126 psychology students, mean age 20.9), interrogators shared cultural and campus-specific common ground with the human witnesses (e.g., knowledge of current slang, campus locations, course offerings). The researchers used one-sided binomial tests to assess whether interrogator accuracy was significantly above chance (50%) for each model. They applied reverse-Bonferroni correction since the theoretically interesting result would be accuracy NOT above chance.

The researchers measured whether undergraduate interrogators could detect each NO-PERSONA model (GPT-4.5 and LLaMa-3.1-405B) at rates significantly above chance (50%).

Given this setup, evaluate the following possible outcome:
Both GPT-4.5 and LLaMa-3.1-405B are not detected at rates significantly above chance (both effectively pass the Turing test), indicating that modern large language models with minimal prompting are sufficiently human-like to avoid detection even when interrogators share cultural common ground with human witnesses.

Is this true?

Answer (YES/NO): NO